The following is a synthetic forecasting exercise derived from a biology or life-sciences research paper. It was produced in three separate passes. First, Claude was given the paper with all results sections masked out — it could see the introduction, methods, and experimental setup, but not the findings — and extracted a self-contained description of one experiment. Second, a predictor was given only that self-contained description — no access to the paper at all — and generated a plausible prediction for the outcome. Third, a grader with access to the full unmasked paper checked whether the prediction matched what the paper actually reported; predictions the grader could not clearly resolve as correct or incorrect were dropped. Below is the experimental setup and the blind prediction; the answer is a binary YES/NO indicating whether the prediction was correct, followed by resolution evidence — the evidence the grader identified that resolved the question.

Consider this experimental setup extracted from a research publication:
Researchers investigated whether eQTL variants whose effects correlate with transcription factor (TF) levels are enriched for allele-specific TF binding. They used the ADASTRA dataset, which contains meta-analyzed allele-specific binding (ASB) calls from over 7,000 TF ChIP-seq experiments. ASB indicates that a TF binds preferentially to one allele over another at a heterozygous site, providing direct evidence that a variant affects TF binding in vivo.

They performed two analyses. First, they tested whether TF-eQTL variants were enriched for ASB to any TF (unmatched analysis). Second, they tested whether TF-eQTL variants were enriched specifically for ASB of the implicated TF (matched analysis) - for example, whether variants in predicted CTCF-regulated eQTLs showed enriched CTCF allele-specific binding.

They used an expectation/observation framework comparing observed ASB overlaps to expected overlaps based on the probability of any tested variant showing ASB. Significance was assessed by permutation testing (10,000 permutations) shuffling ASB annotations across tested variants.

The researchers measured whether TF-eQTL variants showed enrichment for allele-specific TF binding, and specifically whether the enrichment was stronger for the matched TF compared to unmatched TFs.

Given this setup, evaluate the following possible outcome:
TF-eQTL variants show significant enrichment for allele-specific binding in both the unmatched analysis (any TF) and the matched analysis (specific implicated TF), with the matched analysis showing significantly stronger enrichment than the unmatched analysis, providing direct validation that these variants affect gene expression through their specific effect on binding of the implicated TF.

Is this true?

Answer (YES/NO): NO